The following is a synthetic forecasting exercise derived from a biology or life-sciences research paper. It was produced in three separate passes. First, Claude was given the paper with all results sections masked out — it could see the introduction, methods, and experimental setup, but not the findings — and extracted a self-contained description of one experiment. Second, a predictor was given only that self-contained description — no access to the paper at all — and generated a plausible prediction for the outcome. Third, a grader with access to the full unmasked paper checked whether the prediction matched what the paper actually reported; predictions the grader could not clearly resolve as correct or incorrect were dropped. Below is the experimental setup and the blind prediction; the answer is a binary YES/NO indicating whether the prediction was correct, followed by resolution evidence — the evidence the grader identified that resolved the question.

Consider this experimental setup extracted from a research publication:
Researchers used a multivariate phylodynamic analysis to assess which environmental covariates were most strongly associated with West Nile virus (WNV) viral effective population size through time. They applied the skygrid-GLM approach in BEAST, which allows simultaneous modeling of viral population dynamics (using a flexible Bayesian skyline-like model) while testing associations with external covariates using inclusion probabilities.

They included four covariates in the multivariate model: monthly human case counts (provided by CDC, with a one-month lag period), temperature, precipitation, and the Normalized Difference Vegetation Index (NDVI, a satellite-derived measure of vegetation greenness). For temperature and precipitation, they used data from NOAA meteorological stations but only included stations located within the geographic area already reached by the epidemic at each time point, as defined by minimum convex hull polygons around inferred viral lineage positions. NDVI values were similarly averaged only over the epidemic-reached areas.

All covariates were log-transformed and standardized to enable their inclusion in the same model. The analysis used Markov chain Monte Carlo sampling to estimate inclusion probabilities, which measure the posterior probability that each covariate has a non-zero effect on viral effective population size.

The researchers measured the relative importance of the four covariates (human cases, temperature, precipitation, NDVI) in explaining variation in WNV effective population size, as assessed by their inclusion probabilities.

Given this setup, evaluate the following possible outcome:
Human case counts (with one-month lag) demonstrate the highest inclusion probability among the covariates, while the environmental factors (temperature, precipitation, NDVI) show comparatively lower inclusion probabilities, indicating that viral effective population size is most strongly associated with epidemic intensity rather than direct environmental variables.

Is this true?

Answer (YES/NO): YES